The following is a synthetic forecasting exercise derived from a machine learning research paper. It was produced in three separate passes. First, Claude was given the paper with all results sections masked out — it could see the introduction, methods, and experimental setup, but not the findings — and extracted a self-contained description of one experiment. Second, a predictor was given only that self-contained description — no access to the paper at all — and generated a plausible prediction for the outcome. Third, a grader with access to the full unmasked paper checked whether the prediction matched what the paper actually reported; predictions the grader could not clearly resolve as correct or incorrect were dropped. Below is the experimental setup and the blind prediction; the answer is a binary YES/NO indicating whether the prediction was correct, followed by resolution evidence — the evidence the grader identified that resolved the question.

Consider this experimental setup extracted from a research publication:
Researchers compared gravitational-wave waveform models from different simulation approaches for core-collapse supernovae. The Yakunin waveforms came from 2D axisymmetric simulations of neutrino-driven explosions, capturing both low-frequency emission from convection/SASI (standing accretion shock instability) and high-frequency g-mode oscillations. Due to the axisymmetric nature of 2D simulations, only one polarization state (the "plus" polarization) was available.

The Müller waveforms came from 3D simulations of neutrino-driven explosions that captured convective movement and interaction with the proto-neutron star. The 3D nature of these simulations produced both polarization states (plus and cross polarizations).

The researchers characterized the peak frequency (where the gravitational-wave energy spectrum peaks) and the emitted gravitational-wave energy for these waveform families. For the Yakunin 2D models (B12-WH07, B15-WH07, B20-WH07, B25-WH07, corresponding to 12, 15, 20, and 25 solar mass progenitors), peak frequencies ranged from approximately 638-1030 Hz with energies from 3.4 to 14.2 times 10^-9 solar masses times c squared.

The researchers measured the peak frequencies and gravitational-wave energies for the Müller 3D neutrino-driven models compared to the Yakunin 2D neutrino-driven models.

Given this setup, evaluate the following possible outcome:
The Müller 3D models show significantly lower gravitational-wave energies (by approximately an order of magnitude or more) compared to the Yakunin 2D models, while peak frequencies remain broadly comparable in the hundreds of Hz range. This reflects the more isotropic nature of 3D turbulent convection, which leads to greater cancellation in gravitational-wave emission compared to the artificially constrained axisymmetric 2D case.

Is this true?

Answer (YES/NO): NO